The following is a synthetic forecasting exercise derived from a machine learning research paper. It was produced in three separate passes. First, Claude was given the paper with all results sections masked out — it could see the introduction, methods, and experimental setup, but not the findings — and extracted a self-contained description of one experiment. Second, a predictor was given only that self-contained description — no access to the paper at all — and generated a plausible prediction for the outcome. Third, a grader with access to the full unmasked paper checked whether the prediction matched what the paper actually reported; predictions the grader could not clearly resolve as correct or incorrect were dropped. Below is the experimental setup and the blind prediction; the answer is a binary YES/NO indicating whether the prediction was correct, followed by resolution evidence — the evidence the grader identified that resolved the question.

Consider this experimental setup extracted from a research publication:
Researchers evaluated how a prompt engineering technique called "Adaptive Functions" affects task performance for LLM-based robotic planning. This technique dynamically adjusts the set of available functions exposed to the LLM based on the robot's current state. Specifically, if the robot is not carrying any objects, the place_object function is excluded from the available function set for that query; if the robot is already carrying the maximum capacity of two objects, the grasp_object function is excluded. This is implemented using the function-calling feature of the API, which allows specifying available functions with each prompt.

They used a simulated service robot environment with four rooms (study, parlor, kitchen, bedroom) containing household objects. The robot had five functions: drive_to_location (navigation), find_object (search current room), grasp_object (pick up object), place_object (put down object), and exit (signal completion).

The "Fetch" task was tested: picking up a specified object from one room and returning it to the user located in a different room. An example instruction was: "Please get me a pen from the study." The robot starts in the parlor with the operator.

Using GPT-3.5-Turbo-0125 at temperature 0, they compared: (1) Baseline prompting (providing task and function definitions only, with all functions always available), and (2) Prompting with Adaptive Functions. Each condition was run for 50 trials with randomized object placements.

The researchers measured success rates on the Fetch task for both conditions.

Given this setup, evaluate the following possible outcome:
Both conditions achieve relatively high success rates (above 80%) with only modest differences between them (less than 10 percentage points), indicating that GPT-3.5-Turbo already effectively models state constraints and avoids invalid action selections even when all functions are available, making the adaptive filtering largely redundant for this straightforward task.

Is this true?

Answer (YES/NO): NO